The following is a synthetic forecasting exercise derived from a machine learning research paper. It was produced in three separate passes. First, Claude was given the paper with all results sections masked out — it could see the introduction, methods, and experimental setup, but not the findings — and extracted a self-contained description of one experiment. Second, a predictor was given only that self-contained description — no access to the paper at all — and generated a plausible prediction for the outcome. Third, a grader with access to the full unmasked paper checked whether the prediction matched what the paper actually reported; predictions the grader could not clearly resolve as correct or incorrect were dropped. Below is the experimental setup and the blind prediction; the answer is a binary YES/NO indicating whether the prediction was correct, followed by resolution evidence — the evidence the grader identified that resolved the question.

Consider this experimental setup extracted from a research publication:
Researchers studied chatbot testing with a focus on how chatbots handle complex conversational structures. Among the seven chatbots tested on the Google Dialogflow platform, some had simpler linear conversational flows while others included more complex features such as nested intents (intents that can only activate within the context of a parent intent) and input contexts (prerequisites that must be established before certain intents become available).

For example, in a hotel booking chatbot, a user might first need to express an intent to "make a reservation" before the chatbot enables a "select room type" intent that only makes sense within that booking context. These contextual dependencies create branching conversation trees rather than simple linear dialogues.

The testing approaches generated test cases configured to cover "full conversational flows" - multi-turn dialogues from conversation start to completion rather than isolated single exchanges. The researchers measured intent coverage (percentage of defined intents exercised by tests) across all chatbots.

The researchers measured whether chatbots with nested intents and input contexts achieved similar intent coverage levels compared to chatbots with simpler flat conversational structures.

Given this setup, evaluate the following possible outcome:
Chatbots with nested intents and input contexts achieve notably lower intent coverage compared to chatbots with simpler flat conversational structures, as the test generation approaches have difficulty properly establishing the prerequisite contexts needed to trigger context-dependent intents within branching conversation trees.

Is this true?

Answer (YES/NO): NO